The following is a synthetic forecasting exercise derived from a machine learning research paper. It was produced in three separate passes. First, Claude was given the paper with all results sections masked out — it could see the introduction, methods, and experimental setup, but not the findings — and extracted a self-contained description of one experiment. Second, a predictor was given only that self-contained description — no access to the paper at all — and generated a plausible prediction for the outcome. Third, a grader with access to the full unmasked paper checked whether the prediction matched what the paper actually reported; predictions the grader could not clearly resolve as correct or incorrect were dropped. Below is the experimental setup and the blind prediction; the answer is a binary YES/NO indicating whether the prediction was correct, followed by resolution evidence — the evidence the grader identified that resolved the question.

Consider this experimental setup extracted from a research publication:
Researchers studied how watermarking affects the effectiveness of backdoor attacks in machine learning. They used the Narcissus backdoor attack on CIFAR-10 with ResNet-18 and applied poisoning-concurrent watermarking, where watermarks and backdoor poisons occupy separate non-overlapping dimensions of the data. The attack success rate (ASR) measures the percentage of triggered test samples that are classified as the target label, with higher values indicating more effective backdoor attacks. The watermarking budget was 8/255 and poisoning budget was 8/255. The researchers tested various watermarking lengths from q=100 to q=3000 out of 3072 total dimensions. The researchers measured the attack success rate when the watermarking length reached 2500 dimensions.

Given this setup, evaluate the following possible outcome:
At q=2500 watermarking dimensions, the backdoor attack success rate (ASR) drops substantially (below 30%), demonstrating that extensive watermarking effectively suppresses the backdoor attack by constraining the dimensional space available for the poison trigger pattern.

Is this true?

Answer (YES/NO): YES